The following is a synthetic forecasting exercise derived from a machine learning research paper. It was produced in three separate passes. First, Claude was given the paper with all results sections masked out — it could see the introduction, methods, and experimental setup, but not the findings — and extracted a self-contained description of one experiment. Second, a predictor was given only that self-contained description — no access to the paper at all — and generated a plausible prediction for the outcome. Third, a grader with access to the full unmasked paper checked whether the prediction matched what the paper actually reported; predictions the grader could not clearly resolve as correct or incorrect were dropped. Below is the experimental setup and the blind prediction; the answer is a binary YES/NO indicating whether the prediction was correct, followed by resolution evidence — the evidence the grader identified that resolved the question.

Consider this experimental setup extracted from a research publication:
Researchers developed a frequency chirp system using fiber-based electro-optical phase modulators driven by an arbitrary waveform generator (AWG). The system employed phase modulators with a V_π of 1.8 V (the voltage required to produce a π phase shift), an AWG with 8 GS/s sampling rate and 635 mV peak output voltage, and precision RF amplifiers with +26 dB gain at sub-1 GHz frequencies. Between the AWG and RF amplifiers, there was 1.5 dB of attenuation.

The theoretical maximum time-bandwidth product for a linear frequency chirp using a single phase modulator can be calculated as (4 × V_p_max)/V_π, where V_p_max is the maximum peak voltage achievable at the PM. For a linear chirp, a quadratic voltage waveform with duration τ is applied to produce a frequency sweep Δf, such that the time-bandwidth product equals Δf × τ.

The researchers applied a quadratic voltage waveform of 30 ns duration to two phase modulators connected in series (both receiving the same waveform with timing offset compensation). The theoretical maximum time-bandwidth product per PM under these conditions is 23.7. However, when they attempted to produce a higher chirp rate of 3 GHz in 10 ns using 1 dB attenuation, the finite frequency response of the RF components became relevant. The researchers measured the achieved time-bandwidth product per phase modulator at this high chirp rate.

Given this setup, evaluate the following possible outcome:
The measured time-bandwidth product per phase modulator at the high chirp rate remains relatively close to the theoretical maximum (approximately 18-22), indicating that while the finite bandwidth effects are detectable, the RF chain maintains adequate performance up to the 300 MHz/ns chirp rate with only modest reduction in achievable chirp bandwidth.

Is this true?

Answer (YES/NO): NO